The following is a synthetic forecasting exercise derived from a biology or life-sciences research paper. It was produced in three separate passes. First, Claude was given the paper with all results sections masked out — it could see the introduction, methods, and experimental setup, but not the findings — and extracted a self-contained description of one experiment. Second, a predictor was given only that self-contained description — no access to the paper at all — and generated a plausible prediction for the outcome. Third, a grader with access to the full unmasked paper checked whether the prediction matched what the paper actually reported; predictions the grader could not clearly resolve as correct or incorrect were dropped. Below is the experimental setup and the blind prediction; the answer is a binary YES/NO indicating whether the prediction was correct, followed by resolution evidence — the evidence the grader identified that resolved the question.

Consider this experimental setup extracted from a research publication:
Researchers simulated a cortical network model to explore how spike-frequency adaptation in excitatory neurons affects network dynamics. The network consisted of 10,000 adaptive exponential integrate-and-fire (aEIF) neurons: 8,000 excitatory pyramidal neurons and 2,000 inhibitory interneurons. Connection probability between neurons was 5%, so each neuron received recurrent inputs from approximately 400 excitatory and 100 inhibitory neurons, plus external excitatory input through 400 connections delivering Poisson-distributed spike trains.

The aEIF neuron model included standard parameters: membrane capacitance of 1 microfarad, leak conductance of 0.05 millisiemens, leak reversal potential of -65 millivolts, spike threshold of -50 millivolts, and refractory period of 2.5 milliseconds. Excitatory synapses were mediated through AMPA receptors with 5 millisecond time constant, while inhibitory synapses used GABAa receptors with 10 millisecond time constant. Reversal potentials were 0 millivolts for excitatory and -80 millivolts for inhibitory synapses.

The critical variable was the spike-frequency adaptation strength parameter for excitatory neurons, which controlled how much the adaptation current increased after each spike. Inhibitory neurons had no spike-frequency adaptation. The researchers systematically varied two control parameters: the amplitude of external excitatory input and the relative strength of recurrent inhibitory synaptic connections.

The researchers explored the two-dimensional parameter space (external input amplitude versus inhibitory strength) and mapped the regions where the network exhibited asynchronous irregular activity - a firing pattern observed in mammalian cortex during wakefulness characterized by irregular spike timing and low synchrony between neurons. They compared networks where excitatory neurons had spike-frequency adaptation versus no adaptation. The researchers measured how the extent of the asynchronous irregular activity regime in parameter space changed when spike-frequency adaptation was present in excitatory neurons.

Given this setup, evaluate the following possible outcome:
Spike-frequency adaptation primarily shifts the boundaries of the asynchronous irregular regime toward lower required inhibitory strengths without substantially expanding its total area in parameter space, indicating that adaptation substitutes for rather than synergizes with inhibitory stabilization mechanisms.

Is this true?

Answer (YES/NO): NO